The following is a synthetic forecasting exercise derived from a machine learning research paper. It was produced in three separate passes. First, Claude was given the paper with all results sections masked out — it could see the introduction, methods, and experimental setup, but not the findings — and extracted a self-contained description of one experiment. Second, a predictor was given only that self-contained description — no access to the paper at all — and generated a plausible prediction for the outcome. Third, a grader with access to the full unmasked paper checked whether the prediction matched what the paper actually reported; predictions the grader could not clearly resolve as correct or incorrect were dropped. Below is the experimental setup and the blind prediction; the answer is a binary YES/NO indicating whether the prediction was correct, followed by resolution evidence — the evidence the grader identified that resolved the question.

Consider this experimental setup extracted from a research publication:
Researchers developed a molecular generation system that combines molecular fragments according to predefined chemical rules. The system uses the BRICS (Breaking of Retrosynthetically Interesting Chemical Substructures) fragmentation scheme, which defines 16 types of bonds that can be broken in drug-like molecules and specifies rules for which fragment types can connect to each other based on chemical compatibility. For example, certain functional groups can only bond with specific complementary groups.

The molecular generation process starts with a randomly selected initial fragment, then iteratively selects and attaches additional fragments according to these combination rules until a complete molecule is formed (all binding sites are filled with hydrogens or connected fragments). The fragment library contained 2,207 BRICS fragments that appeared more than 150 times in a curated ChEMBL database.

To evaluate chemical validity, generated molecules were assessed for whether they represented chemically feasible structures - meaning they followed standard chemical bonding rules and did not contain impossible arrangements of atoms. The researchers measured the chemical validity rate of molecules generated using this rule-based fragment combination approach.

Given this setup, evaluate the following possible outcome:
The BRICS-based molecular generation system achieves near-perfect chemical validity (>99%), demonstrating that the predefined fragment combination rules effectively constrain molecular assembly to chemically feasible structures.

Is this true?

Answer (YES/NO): YES